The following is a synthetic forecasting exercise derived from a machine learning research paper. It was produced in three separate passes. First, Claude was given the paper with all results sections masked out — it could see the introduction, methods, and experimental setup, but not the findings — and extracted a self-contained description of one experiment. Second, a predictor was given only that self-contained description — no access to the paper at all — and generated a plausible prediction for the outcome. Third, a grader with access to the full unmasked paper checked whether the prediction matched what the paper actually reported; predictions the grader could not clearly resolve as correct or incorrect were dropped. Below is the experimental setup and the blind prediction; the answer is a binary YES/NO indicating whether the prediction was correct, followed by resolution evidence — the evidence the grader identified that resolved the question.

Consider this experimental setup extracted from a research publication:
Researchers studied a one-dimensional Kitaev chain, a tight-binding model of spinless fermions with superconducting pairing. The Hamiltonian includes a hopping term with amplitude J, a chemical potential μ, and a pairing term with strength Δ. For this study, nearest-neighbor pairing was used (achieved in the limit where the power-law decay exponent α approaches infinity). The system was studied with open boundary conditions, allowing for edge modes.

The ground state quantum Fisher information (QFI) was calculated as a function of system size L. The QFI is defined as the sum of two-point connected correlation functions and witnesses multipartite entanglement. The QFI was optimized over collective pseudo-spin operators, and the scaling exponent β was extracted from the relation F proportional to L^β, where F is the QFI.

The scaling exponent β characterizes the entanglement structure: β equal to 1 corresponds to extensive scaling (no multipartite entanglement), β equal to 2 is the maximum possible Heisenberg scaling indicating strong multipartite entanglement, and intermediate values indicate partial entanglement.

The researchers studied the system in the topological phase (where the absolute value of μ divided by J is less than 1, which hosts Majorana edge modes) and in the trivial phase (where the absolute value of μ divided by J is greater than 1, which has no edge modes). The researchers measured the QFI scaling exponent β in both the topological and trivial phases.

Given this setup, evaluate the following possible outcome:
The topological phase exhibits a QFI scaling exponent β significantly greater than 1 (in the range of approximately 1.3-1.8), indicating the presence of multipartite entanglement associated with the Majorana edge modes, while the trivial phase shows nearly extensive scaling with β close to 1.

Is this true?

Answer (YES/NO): NO